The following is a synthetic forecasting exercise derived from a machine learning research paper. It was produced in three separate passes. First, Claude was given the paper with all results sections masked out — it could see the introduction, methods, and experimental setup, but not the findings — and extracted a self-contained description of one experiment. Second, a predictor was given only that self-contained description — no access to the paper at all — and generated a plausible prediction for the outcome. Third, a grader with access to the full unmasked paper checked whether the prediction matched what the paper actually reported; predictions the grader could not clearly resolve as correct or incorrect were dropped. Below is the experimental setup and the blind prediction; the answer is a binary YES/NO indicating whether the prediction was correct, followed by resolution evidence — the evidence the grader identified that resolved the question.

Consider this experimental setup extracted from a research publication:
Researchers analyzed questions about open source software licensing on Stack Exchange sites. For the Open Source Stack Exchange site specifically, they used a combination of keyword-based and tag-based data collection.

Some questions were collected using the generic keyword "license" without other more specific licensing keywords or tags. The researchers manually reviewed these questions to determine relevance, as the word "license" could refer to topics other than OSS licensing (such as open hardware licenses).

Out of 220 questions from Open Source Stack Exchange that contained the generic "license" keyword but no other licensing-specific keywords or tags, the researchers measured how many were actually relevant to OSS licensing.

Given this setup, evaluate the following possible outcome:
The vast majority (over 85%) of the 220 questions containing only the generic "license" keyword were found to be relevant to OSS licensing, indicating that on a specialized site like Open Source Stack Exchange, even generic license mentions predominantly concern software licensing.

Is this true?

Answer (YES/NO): NO